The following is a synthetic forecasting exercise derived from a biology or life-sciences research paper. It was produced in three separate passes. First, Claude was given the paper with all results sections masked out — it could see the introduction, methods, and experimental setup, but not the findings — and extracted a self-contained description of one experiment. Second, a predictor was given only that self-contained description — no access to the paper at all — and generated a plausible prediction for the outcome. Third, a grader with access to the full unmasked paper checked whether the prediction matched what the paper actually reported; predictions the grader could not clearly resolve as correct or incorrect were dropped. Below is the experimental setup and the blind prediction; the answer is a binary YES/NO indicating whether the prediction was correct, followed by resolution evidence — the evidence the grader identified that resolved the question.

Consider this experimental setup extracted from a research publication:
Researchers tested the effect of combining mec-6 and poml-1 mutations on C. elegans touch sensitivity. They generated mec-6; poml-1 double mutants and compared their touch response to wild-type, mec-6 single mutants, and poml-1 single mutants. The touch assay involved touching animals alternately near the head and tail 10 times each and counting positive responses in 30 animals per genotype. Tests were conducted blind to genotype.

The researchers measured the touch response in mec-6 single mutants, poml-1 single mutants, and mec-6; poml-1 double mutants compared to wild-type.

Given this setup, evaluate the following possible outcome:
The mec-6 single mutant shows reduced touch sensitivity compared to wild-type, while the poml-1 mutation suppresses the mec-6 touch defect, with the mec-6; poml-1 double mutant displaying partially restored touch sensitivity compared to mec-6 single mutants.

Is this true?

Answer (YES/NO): NO